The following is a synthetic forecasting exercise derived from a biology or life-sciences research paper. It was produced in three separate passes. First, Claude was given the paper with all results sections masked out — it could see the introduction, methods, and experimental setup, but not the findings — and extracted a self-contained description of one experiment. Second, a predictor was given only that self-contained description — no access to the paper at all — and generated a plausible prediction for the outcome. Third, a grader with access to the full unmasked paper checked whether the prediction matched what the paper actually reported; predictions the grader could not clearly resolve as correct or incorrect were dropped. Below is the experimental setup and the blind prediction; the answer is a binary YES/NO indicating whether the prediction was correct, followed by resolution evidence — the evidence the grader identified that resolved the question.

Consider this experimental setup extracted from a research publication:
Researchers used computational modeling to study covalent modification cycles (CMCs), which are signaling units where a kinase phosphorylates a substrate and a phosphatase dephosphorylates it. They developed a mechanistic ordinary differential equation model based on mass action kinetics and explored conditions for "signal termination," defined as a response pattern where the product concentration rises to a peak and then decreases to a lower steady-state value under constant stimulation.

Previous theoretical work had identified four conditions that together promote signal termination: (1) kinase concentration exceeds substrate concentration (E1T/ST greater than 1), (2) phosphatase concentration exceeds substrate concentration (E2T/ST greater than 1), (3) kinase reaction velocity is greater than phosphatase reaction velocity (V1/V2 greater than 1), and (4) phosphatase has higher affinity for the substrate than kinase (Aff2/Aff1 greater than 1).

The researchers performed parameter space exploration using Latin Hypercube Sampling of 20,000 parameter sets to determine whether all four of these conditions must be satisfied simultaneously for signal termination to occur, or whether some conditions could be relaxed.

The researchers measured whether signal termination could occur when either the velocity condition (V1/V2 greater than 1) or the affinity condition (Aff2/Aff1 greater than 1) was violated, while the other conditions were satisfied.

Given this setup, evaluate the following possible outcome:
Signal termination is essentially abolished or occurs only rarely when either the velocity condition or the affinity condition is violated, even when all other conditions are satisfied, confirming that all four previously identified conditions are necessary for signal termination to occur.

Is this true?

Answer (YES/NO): NO